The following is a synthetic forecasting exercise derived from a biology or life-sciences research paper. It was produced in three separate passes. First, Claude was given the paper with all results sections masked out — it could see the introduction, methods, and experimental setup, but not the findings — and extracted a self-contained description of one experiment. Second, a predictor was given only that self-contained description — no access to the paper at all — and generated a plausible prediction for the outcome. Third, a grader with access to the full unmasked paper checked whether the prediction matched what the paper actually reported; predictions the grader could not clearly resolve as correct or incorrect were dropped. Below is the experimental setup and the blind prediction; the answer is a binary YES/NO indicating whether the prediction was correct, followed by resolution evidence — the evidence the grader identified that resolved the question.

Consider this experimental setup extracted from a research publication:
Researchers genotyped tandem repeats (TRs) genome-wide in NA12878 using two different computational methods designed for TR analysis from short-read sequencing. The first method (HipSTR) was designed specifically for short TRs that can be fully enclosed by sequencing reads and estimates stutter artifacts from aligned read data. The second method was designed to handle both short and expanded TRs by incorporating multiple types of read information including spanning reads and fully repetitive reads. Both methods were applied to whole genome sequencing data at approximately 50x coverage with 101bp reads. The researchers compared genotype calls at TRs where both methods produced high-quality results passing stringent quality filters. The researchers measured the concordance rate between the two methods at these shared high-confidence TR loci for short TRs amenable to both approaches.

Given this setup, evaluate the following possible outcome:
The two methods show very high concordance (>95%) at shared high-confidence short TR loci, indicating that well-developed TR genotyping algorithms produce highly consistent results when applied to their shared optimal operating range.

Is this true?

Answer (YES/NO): YES